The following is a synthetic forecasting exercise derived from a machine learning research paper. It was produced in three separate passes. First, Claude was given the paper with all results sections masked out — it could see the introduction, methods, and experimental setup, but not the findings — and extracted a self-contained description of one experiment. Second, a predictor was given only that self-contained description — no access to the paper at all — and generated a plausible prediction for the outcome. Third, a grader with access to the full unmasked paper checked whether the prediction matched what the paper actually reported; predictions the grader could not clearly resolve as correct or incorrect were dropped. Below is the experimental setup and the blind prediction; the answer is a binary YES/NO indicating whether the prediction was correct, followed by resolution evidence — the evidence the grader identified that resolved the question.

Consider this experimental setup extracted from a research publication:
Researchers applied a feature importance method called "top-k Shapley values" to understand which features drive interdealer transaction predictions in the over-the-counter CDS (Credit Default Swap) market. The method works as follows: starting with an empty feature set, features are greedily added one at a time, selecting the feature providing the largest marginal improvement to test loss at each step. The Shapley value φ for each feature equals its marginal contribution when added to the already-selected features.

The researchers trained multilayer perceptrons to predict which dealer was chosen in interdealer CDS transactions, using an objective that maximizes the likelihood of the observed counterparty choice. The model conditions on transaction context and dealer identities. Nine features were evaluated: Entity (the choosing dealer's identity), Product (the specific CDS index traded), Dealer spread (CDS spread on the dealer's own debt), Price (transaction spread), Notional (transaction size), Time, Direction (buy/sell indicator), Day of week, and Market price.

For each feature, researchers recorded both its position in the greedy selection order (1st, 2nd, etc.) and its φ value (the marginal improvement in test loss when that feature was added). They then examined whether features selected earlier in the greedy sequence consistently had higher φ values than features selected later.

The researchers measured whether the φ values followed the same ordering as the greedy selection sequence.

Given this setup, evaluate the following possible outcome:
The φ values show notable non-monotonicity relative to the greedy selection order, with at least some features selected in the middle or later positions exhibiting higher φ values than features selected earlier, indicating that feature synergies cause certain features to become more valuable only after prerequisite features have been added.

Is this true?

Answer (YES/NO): NO